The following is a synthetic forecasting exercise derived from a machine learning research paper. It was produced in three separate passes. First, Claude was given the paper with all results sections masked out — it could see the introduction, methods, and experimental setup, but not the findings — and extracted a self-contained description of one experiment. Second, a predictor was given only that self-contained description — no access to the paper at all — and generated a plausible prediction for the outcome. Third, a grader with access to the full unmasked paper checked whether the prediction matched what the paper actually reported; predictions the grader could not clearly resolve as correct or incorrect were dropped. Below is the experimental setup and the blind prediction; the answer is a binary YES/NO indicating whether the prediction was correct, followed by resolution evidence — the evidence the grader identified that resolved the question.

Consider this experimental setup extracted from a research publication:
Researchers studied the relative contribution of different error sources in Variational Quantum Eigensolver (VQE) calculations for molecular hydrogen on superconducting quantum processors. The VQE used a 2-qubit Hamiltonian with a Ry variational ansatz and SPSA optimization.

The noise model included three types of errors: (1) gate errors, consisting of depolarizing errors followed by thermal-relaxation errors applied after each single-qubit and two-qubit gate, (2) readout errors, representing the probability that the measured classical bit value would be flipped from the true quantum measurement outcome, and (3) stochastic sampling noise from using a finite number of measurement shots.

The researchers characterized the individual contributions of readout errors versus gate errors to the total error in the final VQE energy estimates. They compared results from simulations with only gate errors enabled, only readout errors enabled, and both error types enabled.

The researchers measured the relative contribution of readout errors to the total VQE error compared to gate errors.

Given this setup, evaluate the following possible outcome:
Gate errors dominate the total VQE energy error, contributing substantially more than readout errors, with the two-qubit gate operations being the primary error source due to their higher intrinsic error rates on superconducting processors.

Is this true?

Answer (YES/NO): NO